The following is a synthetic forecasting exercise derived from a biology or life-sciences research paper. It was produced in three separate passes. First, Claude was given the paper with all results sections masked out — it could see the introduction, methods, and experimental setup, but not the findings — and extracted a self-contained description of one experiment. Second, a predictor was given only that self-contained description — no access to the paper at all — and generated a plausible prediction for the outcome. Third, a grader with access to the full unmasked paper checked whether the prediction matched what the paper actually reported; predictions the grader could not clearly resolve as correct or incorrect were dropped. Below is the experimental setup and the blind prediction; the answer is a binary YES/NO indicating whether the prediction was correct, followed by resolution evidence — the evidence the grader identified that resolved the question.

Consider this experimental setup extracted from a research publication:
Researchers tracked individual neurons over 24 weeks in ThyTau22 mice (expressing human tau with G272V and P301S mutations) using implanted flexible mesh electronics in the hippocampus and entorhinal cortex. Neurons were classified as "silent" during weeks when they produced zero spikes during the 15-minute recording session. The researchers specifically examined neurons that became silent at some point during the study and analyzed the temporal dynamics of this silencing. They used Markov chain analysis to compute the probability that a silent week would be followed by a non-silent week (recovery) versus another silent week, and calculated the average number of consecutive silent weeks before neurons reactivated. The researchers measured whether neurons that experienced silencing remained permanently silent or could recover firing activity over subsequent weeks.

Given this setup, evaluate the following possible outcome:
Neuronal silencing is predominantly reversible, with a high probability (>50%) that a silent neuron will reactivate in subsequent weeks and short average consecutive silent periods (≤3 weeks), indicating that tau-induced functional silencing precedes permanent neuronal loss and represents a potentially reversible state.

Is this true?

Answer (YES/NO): NO